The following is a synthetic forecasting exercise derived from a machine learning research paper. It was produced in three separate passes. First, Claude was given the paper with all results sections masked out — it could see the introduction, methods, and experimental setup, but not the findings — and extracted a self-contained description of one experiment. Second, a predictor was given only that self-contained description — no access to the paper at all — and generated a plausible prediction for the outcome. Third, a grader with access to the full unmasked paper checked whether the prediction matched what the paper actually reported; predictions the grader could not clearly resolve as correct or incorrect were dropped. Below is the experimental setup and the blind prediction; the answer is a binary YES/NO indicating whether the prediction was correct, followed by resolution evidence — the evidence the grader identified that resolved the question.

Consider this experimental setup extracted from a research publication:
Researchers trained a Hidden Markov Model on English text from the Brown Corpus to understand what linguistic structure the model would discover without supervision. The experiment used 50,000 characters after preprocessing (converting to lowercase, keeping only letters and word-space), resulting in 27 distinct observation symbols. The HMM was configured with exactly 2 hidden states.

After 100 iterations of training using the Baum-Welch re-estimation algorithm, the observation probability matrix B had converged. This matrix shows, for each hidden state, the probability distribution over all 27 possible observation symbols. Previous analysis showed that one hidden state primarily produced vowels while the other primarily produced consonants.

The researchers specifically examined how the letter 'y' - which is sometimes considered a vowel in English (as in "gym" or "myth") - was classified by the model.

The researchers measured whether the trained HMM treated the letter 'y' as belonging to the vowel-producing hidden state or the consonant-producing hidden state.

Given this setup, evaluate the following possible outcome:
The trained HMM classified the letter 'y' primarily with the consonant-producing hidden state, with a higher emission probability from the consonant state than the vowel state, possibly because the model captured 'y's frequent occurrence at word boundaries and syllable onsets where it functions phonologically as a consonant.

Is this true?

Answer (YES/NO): YES